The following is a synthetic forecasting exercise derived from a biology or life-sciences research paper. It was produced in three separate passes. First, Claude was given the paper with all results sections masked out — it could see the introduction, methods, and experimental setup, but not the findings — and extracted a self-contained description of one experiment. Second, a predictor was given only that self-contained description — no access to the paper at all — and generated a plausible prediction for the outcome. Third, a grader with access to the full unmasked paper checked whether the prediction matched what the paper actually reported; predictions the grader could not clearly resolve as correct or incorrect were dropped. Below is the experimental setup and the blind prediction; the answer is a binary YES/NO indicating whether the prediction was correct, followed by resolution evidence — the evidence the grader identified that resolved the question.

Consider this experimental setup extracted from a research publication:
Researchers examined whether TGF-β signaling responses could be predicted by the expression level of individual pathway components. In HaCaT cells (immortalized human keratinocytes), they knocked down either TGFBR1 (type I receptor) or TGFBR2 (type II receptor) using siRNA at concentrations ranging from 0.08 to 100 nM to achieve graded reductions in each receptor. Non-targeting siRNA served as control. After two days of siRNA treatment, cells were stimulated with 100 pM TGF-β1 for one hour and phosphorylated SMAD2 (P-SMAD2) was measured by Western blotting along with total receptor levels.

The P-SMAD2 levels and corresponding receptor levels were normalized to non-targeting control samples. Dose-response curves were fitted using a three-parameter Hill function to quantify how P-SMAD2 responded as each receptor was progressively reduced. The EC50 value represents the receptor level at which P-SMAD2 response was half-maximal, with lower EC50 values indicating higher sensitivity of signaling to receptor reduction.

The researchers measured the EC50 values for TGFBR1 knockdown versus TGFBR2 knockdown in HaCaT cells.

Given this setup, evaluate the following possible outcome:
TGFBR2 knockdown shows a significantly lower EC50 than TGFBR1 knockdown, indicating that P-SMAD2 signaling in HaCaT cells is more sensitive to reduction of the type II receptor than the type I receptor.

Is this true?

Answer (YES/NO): NO